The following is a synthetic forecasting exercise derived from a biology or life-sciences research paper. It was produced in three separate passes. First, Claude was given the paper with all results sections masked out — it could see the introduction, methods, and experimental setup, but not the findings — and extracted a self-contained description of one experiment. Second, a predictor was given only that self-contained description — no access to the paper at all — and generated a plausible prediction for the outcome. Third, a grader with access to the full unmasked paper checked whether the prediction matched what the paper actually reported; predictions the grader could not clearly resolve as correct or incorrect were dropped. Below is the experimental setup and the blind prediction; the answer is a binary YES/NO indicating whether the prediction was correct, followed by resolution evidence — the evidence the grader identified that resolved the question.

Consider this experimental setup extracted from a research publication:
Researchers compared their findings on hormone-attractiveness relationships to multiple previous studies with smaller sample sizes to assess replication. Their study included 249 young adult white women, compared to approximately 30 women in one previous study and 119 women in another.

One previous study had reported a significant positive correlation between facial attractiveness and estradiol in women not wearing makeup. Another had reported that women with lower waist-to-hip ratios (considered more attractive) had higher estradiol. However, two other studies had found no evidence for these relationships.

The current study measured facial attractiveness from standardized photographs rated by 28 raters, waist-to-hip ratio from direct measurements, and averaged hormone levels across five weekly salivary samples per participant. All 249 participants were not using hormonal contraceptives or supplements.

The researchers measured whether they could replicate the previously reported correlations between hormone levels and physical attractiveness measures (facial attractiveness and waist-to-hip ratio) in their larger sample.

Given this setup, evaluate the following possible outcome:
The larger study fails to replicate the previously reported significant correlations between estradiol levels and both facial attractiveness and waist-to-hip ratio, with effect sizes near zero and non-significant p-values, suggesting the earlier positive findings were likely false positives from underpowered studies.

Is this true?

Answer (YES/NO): NO